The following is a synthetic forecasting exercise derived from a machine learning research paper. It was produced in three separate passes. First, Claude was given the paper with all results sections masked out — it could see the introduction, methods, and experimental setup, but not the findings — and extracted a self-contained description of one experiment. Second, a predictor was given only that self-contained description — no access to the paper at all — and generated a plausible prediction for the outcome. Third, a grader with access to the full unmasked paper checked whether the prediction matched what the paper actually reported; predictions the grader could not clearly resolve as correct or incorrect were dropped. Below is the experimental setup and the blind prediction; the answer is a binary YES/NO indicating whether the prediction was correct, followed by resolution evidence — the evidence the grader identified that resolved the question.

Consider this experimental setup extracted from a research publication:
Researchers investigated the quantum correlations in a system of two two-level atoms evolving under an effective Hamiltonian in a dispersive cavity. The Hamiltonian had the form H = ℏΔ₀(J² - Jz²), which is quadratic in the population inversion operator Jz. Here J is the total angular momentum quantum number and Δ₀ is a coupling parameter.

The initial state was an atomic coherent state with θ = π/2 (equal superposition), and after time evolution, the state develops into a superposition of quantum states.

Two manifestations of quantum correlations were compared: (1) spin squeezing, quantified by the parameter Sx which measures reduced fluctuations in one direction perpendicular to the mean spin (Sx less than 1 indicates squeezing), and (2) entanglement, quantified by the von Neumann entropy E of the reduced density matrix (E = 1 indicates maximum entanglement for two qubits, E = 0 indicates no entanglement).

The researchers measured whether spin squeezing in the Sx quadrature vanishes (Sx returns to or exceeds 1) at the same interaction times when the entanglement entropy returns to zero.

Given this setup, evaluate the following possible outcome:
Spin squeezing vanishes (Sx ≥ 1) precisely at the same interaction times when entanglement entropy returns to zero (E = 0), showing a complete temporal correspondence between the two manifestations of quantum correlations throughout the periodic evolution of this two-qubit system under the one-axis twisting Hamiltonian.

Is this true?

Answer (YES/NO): YES